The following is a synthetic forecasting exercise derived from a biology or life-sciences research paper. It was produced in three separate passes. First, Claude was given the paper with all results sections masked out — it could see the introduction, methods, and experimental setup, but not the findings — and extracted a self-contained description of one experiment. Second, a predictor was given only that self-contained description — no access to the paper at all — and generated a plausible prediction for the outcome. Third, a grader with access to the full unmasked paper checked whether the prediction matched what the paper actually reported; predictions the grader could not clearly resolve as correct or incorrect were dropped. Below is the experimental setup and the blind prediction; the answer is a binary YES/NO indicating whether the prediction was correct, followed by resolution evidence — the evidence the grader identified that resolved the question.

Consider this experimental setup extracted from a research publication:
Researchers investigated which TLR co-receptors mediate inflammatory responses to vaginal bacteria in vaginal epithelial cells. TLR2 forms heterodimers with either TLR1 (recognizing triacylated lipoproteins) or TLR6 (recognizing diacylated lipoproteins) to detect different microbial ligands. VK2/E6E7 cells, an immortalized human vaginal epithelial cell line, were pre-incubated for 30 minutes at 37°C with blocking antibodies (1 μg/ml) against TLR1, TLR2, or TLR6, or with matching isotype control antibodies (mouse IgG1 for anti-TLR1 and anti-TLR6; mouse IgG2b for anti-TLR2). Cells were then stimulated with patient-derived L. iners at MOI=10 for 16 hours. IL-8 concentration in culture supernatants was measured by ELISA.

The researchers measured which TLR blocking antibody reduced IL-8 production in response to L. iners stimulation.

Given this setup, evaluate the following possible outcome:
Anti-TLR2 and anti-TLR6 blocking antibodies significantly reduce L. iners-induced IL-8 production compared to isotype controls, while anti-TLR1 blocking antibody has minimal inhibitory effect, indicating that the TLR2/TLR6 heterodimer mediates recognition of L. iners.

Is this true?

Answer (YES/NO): YES